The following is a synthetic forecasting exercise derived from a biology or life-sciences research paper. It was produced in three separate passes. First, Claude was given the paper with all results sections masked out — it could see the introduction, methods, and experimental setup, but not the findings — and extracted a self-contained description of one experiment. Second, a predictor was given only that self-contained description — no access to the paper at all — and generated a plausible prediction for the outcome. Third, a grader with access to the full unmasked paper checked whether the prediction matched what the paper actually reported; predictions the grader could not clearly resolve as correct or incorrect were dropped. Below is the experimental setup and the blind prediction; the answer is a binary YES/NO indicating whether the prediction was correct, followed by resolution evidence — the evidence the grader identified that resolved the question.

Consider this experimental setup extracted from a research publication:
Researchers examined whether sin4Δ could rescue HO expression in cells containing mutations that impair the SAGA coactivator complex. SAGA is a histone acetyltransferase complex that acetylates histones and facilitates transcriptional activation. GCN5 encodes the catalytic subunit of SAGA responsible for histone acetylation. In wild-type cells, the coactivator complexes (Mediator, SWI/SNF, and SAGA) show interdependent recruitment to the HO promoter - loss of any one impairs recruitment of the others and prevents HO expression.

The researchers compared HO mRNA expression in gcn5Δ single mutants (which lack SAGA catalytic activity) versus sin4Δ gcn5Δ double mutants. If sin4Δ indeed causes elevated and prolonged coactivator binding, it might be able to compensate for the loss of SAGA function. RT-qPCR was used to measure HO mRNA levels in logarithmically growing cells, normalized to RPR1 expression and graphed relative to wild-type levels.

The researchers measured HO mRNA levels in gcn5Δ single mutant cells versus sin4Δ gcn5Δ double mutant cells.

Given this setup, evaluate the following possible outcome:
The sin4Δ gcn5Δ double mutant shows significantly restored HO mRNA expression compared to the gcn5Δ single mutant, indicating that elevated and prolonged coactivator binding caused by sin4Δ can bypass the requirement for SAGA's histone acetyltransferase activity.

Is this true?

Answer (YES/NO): YES